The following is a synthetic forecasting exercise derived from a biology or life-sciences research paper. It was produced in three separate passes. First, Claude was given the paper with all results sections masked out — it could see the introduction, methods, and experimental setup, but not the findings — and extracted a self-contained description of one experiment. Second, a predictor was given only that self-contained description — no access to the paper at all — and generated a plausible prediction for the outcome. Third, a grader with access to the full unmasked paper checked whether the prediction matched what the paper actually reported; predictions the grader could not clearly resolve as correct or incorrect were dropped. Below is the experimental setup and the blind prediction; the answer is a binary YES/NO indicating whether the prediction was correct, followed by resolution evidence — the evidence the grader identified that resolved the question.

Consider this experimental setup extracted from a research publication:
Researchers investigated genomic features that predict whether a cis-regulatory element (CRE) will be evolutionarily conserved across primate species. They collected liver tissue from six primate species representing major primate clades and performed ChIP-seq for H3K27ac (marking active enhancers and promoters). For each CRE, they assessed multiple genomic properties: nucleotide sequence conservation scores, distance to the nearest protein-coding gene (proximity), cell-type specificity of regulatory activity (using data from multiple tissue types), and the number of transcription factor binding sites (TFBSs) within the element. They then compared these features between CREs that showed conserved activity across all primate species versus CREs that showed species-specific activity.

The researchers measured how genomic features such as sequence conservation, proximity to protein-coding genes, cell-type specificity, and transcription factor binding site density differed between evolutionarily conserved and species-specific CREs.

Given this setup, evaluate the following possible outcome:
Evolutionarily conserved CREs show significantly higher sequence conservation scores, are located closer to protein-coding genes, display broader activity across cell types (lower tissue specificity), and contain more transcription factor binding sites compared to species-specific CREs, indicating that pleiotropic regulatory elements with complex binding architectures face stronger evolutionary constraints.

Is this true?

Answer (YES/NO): YES